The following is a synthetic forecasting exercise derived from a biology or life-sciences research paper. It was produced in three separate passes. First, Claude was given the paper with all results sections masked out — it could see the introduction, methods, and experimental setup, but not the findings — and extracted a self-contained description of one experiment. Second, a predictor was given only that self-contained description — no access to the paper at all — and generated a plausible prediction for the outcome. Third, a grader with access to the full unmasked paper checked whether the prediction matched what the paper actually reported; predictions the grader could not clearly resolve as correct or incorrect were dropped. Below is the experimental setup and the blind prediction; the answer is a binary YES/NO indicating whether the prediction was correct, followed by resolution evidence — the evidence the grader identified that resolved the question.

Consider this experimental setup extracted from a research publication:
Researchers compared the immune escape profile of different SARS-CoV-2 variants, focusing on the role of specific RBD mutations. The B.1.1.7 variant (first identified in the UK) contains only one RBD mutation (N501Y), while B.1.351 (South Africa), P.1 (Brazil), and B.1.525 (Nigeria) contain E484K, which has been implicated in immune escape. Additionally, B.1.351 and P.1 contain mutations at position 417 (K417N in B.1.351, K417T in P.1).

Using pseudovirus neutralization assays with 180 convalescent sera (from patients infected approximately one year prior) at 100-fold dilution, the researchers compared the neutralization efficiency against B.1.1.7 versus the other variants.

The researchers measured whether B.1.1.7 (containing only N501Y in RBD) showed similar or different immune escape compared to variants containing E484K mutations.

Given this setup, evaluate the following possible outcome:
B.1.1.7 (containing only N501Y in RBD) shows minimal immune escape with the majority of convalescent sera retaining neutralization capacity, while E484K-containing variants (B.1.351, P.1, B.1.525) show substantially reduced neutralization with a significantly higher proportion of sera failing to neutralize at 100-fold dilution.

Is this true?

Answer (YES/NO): YES